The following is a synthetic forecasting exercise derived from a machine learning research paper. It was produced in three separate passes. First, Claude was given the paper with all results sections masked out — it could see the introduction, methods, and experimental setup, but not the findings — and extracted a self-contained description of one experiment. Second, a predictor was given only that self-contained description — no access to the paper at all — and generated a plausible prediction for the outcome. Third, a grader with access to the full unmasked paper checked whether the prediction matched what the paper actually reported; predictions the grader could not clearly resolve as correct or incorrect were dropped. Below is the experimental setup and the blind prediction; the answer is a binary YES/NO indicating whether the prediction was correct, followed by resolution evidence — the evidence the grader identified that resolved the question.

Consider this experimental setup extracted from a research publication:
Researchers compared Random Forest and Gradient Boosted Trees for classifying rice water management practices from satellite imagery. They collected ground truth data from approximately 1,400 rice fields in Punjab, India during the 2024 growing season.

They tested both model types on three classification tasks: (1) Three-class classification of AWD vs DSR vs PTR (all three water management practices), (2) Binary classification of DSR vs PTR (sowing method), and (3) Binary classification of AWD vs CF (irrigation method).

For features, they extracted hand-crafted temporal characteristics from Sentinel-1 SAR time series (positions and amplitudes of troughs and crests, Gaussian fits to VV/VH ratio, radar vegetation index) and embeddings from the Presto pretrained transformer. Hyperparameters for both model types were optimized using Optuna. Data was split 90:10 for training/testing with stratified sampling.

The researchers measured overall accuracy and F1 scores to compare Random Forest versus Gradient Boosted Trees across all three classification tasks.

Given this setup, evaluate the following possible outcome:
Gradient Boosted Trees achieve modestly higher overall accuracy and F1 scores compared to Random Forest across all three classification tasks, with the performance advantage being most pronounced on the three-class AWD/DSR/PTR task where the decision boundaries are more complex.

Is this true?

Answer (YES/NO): YES